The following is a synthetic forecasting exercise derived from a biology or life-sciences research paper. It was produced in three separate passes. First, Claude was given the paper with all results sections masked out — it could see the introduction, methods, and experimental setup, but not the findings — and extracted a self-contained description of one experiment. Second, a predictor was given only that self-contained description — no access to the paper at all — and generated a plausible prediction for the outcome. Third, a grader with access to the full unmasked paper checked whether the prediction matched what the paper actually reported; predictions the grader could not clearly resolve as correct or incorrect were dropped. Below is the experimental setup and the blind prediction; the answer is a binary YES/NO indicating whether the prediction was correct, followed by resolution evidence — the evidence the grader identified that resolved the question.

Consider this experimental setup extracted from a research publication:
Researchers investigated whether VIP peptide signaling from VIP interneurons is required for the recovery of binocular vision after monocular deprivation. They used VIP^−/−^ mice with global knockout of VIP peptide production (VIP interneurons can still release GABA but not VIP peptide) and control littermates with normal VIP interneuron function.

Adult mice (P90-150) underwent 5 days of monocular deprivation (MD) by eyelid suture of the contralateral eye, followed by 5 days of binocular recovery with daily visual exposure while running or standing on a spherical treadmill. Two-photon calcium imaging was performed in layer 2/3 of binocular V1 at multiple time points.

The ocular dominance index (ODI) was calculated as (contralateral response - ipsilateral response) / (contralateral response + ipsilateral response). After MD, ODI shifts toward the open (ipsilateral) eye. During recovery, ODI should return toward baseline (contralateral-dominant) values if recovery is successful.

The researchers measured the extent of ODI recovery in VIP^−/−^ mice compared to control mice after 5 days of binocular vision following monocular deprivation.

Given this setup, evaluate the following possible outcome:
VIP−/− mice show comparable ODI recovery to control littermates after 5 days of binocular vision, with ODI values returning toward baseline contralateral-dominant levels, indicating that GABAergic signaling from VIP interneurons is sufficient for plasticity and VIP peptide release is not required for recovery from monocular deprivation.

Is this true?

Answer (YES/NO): YES